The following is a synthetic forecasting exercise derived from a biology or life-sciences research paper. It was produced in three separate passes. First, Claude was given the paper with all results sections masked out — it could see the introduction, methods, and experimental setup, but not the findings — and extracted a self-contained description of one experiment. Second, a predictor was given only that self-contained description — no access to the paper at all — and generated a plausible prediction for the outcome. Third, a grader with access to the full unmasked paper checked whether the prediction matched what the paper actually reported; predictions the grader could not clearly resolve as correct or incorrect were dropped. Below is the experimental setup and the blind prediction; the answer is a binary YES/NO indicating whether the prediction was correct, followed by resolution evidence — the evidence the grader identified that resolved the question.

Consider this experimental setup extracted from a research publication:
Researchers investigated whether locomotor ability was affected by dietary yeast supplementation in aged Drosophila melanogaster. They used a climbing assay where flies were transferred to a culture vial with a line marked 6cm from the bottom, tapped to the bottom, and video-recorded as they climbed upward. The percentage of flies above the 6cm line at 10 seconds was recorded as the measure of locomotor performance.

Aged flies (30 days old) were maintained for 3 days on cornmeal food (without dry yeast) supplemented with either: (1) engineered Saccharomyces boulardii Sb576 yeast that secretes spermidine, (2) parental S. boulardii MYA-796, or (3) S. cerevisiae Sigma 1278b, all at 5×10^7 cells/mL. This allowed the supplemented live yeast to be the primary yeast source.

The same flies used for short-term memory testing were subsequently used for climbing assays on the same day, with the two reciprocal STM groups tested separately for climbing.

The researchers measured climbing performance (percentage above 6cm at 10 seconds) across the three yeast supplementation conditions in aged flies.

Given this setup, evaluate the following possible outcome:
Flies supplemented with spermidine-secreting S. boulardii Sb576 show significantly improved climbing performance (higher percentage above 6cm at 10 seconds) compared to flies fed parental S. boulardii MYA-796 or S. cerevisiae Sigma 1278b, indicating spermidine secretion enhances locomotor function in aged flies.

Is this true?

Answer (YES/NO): NO